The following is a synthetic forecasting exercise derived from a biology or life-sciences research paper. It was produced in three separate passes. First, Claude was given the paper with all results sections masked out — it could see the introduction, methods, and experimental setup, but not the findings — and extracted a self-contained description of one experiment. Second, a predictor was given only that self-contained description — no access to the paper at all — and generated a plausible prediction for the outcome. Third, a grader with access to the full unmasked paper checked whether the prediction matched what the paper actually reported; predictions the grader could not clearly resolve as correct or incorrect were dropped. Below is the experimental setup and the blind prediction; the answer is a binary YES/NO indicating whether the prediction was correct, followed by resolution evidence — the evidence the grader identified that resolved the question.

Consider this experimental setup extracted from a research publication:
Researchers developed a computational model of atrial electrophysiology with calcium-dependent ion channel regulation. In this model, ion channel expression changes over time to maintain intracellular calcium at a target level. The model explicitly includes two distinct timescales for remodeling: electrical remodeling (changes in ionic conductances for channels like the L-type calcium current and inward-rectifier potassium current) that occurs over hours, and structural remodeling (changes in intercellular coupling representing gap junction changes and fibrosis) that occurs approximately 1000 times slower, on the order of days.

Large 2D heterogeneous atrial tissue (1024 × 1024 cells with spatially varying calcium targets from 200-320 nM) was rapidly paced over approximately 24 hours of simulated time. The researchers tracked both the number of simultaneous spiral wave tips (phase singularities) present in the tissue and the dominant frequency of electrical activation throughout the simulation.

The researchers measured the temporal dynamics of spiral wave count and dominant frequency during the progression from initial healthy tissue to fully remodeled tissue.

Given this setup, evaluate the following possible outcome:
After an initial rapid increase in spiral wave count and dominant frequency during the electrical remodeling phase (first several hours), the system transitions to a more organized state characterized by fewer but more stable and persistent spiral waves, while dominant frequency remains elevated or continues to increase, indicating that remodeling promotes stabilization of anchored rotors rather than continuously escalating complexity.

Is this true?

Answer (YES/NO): NO